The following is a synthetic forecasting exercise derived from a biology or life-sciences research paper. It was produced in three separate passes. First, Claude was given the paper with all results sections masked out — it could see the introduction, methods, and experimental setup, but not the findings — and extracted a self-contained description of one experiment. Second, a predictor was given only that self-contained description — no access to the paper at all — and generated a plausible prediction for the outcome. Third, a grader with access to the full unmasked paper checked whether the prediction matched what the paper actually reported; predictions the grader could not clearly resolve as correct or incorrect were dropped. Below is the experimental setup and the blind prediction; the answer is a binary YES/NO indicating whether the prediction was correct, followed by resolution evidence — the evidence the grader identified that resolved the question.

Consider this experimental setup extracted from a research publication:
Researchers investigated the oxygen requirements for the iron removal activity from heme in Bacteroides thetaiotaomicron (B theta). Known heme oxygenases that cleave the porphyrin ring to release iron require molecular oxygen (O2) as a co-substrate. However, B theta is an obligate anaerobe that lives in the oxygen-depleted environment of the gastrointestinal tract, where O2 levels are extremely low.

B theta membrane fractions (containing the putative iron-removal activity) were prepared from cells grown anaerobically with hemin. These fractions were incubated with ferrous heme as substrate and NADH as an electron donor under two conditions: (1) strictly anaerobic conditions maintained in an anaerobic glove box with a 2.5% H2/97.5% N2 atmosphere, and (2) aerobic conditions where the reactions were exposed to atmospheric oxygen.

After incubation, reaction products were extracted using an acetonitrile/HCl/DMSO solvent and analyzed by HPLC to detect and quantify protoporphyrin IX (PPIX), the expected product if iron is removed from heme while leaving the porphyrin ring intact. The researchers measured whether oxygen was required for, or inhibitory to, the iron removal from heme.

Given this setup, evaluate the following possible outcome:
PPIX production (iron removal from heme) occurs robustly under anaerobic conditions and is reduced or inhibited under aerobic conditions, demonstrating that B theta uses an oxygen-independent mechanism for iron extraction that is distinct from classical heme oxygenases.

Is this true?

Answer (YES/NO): YES